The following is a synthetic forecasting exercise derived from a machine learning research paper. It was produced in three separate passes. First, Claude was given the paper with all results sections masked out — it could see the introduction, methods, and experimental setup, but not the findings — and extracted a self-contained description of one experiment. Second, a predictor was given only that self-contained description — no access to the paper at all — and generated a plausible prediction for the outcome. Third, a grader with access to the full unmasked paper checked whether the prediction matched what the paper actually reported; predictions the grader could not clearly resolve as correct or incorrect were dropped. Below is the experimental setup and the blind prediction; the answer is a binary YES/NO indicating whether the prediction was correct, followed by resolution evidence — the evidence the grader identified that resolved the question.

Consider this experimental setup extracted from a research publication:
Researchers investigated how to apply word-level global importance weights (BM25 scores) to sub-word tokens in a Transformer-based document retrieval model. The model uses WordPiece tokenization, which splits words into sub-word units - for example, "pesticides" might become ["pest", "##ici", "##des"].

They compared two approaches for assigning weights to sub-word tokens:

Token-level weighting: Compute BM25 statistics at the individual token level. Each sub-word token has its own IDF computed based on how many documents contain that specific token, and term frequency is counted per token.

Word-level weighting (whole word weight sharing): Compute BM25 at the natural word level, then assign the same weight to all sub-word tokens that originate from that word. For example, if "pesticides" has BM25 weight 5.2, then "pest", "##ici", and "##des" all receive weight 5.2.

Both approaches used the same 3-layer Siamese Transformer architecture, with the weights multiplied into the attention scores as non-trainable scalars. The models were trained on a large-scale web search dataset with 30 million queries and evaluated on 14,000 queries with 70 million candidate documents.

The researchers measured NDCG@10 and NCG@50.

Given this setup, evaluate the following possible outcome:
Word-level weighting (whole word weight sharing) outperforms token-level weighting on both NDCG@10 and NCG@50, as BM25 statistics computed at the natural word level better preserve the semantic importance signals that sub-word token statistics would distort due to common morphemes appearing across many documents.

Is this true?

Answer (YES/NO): YES